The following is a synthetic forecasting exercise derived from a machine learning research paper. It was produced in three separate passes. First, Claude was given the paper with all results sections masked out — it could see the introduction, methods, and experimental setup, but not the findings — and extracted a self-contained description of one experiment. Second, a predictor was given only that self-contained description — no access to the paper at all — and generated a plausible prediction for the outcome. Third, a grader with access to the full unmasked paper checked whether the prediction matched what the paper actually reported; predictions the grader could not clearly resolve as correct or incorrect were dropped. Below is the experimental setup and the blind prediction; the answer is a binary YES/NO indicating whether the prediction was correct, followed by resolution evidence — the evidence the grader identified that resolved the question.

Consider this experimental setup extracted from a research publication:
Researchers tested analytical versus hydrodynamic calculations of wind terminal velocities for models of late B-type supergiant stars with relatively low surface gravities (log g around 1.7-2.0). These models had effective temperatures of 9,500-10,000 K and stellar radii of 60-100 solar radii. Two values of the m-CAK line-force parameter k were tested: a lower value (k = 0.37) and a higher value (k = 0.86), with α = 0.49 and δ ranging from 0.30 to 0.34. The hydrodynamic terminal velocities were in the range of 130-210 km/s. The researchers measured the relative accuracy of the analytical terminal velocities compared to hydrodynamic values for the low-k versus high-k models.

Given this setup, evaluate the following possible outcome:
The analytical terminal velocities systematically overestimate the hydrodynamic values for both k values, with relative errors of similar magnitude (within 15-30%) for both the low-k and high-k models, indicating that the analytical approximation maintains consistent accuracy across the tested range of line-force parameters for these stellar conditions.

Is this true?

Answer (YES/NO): NO